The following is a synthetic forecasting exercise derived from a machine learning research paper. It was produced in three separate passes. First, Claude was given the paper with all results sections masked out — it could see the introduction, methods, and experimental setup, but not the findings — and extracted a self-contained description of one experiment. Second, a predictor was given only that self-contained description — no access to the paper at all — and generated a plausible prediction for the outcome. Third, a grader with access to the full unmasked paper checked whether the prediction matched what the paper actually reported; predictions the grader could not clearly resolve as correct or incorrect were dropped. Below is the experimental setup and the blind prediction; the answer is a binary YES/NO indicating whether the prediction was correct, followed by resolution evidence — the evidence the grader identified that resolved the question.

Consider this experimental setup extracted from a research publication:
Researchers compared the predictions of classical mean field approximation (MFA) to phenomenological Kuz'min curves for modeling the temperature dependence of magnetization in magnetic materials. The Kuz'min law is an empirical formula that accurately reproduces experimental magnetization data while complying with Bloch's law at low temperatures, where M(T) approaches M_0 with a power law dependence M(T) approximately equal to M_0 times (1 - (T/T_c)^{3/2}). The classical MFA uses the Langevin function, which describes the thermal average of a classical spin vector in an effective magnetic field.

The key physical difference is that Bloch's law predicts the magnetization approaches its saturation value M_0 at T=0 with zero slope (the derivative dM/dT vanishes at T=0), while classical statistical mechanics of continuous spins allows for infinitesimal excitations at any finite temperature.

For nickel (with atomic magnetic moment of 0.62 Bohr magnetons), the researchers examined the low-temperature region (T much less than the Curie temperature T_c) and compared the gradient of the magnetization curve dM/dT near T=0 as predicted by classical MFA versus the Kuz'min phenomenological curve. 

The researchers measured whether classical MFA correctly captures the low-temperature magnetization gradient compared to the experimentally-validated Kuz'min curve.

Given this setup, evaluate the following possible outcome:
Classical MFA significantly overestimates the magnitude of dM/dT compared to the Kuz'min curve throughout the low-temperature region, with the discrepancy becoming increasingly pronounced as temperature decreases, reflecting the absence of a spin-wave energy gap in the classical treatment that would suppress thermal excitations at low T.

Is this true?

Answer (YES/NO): YES